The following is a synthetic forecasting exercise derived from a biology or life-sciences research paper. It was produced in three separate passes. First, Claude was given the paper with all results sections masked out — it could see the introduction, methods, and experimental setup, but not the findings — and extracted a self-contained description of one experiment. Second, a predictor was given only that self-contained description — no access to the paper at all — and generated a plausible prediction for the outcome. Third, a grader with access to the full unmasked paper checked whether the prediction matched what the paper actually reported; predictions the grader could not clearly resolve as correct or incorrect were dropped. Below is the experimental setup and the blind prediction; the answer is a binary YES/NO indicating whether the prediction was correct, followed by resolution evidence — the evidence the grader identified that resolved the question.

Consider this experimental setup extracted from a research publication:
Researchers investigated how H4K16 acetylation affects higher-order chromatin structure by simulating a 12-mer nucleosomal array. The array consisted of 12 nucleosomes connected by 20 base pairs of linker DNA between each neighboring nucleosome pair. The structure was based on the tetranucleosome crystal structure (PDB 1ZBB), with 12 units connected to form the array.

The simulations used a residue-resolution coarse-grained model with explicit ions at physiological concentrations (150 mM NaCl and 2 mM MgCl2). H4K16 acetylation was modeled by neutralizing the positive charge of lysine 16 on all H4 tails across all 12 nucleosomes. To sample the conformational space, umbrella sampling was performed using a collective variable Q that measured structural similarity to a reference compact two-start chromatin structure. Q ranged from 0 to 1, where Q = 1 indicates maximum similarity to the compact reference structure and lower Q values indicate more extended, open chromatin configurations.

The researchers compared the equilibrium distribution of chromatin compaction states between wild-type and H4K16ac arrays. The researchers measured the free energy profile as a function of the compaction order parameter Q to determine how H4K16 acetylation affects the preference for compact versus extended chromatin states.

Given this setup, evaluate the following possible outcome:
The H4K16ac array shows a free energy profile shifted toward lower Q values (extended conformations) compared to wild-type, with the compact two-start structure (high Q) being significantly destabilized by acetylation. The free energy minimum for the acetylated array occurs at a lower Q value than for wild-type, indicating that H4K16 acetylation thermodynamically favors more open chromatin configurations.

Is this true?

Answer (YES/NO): YES